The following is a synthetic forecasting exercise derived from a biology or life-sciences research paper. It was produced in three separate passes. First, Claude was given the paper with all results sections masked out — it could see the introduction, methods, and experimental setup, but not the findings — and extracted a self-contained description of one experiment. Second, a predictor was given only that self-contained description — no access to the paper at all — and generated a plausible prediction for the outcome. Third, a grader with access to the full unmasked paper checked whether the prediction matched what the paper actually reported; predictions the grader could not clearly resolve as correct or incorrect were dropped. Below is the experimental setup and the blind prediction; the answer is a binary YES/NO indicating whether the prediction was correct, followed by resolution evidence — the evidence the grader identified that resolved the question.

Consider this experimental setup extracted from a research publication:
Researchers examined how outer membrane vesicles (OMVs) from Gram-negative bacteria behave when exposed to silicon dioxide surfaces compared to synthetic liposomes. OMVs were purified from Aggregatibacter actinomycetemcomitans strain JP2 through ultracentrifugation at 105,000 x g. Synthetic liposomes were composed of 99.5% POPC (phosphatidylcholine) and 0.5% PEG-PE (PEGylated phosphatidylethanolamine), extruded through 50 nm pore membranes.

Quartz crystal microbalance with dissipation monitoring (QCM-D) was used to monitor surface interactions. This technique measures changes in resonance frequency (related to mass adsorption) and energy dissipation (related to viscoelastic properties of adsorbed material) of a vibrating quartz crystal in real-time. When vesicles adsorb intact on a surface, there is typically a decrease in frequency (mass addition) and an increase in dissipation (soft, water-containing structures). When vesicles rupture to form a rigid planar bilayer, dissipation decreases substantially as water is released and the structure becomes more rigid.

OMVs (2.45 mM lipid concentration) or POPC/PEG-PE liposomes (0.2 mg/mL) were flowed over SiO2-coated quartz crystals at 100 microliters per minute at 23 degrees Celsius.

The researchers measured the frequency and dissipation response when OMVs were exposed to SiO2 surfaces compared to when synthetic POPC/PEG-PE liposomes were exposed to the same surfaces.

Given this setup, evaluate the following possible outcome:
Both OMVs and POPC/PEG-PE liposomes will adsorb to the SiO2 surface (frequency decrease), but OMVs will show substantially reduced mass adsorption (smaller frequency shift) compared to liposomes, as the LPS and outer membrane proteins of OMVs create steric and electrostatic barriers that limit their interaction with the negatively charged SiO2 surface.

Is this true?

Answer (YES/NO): YES